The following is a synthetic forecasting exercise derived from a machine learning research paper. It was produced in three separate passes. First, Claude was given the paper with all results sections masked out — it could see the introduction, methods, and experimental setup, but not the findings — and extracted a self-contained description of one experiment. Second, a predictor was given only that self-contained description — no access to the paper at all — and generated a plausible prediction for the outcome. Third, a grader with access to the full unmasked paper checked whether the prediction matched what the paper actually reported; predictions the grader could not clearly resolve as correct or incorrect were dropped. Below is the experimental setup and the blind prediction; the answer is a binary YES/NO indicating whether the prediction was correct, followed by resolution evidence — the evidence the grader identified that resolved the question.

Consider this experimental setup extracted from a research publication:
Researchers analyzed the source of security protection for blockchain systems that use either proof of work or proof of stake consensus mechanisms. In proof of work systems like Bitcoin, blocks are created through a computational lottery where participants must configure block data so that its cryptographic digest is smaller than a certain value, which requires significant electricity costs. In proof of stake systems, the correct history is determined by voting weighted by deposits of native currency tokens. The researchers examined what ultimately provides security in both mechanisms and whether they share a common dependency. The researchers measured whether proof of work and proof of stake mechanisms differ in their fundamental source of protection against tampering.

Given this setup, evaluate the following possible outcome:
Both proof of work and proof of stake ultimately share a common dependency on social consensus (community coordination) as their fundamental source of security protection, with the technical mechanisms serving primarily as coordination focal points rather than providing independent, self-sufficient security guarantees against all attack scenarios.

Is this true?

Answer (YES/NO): NO